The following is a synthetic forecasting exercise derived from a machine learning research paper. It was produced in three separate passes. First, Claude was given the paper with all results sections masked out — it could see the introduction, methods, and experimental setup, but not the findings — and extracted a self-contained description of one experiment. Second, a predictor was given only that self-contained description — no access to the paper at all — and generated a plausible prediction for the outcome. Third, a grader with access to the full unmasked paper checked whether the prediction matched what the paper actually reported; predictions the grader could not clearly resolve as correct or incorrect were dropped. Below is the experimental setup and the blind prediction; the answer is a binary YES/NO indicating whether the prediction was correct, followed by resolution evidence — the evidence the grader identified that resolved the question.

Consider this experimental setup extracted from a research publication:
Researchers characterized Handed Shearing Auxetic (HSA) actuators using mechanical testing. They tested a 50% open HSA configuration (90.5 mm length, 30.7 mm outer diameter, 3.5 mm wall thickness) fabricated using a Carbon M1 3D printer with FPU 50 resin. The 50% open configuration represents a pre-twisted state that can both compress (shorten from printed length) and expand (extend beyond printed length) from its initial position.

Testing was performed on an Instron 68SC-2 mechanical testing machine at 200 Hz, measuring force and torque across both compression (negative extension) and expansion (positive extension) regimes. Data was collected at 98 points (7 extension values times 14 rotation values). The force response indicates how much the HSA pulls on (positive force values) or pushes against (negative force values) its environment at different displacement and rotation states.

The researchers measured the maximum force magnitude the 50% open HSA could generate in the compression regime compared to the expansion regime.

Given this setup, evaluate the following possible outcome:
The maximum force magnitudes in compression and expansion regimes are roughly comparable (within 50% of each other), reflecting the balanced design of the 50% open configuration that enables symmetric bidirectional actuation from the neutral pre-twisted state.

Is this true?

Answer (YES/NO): NO